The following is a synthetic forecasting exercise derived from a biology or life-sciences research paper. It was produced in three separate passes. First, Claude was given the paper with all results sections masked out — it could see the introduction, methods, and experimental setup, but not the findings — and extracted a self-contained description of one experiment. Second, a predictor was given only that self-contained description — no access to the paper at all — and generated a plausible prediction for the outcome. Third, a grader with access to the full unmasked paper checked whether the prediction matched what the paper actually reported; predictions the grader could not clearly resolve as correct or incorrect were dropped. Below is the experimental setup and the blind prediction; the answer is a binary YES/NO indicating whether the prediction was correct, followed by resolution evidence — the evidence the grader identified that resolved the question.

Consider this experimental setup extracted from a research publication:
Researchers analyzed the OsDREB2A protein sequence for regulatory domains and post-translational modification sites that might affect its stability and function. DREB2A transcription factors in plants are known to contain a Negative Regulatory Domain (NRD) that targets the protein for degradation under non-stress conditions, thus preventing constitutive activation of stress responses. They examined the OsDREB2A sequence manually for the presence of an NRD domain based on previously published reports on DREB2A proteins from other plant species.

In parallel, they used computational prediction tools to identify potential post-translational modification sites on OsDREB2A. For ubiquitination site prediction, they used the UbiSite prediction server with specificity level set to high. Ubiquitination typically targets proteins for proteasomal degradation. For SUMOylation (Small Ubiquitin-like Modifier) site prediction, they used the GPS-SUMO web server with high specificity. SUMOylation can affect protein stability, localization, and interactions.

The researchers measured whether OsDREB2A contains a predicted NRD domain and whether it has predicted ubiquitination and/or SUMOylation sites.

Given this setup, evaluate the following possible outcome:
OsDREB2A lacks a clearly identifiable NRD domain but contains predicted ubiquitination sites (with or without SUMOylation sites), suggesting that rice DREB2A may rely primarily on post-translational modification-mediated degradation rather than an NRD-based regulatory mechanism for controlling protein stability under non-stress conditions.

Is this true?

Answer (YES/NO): YES